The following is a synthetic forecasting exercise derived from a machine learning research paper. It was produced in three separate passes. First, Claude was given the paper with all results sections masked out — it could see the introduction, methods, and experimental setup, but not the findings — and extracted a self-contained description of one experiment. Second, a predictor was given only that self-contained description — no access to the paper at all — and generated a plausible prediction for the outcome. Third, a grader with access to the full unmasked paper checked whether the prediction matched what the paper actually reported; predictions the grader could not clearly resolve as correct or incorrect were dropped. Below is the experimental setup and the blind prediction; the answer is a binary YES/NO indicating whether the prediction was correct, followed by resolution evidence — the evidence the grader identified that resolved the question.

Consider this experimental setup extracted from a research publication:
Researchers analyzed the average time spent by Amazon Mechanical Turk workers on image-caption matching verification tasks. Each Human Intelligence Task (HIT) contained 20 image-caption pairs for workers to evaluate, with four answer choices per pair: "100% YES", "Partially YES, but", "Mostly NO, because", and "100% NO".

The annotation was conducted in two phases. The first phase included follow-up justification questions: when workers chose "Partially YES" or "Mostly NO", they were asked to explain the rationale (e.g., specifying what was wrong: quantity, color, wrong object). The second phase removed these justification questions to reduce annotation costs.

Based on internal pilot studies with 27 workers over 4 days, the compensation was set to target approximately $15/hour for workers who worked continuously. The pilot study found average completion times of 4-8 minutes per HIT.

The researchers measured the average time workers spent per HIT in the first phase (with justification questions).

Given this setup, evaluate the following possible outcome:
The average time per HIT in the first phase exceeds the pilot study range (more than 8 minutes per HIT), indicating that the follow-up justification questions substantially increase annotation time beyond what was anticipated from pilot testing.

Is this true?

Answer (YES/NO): YES